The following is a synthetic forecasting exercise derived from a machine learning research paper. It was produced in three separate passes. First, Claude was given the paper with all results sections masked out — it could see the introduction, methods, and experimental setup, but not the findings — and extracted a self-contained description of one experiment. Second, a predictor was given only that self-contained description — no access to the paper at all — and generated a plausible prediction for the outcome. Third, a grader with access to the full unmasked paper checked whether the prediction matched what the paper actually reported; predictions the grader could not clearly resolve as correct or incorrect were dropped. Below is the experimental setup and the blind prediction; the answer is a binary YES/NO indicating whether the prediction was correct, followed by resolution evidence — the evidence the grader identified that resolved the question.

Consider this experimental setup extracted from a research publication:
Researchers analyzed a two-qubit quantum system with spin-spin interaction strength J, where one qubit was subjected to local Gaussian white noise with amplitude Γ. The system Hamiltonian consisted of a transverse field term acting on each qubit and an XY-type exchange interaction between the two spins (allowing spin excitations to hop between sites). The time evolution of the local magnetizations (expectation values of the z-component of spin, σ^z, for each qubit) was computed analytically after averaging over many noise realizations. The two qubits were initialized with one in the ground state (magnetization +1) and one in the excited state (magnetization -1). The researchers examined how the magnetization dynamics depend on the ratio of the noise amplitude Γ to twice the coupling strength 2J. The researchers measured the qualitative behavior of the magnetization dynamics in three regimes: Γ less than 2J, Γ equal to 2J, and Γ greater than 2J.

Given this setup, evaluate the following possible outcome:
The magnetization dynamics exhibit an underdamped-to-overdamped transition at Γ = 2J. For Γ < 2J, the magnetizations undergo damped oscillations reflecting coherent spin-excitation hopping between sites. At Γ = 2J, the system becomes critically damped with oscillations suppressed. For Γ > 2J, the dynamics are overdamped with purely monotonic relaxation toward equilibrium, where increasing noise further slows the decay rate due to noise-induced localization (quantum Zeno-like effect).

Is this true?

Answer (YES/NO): YES